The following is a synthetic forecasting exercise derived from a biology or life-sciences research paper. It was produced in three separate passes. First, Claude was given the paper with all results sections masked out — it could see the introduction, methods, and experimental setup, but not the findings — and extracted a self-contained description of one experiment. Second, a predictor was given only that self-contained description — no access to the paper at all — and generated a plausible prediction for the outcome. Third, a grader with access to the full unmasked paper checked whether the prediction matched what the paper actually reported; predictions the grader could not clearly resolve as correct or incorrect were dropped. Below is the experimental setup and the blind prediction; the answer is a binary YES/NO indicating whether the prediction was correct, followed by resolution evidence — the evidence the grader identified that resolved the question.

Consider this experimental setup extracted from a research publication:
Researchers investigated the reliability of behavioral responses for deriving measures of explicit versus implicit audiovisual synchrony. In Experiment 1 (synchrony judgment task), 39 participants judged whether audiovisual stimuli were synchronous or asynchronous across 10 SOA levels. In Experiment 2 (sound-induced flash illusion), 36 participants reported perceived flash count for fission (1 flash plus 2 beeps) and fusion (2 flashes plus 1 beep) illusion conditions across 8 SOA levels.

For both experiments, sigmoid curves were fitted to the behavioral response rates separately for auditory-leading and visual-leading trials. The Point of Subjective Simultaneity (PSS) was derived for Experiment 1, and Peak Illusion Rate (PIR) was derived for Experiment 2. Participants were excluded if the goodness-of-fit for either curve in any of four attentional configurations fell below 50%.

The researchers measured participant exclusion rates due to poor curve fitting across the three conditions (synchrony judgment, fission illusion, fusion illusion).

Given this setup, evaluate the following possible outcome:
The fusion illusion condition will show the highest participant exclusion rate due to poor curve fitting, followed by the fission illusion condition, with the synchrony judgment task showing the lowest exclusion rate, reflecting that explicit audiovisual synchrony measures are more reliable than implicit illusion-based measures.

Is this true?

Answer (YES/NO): NO